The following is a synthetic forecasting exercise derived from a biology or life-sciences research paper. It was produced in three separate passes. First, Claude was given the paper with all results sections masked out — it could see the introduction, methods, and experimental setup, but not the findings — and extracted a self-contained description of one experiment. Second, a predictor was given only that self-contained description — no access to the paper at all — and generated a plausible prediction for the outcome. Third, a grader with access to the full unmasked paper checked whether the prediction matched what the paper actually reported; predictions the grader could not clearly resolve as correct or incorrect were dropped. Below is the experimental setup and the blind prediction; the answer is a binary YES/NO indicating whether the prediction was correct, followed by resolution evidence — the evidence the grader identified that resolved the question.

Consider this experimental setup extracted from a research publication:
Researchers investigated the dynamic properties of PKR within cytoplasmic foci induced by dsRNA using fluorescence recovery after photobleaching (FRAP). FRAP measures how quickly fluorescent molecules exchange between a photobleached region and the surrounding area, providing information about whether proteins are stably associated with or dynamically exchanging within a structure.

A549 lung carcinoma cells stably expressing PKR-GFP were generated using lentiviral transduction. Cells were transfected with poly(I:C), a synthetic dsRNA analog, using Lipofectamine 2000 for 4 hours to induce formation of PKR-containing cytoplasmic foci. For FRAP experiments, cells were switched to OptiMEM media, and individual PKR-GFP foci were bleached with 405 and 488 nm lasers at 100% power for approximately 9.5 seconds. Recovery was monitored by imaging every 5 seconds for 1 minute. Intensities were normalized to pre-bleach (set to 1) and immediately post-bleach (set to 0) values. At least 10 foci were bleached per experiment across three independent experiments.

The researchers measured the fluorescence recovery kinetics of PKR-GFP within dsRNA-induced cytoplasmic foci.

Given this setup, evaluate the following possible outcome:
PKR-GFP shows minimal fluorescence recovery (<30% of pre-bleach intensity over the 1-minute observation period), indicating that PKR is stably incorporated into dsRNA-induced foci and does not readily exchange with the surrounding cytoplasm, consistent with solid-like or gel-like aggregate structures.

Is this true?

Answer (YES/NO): NO